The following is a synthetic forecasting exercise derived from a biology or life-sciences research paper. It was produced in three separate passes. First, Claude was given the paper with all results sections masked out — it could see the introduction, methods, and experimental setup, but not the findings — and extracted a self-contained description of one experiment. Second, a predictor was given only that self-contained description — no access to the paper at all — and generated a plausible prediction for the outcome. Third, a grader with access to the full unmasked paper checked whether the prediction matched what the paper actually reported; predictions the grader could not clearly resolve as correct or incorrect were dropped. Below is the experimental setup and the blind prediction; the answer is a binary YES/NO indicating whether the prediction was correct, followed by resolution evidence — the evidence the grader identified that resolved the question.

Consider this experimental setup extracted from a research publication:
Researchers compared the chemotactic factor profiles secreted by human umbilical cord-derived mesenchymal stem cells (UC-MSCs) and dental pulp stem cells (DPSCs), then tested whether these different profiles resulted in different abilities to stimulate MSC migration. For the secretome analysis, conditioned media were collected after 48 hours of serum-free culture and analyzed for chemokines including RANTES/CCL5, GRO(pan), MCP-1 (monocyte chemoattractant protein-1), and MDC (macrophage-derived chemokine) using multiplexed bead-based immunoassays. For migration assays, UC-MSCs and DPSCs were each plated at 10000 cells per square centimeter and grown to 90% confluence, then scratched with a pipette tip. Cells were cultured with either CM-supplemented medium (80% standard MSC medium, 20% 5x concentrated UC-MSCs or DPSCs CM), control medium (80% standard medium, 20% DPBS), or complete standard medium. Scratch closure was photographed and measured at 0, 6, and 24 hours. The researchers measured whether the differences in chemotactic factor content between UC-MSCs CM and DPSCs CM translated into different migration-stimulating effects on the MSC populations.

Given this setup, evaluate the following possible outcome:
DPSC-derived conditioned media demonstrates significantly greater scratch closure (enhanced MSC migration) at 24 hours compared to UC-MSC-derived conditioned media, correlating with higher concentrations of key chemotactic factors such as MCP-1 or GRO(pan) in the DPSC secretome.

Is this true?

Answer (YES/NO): NO